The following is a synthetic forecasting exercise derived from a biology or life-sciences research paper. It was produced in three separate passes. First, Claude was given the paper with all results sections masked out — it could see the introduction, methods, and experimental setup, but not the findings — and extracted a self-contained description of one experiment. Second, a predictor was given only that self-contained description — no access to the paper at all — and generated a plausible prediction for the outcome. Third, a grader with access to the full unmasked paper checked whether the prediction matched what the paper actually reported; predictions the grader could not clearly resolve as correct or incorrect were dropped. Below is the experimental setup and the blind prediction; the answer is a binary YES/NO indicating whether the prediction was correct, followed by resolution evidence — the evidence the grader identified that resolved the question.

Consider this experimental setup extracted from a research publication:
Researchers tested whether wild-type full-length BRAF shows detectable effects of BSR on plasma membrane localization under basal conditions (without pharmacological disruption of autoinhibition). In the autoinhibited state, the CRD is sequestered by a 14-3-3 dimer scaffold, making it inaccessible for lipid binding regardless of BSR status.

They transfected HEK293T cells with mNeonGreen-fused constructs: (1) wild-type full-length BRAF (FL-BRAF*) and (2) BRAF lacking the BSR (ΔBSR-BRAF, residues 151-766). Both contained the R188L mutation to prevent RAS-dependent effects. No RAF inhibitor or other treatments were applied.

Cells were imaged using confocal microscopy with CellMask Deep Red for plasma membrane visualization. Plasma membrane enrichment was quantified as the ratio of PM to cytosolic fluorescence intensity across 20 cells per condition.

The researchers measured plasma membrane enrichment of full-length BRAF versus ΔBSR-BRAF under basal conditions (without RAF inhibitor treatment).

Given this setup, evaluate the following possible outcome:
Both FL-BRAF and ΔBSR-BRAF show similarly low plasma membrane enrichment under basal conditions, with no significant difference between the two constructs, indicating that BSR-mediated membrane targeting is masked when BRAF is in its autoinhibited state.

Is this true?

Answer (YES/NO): YES